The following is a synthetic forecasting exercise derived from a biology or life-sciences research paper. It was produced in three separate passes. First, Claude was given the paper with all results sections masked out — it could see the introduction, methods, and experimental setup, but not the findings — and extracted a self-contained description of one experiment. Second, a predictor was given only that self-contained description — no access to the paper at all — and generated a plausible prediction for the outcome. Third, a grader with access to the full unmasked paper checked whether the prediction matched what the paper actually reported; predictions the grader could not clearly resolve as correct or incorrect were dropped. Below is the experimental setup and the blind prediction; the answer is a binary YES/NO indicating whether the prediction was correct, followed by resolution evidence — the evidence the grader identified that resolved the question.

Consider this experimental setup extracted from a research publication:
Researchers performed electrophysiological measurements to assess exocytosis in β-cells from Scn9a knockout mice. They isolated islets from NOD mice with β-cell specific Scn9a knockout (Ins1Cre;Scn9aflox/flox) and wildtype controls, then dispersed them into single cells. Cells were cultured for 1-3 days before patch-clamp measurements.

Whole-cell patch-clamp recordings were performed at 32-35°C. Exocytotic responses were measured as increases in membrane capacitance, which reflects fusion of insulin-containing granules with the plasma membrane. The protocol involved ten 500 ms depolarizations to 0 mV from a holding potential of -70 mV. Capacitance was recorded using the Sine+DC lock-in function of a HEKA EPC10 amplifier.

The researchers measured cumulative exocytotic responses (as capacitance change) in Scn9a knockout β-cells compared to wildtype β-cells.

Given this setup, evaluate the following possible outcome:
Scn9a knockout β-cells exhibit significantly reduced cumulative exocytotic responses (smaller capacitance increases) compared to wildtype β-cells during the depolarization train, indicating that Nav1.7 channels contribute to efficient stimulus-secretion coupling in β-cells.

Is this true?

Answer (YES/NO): NO